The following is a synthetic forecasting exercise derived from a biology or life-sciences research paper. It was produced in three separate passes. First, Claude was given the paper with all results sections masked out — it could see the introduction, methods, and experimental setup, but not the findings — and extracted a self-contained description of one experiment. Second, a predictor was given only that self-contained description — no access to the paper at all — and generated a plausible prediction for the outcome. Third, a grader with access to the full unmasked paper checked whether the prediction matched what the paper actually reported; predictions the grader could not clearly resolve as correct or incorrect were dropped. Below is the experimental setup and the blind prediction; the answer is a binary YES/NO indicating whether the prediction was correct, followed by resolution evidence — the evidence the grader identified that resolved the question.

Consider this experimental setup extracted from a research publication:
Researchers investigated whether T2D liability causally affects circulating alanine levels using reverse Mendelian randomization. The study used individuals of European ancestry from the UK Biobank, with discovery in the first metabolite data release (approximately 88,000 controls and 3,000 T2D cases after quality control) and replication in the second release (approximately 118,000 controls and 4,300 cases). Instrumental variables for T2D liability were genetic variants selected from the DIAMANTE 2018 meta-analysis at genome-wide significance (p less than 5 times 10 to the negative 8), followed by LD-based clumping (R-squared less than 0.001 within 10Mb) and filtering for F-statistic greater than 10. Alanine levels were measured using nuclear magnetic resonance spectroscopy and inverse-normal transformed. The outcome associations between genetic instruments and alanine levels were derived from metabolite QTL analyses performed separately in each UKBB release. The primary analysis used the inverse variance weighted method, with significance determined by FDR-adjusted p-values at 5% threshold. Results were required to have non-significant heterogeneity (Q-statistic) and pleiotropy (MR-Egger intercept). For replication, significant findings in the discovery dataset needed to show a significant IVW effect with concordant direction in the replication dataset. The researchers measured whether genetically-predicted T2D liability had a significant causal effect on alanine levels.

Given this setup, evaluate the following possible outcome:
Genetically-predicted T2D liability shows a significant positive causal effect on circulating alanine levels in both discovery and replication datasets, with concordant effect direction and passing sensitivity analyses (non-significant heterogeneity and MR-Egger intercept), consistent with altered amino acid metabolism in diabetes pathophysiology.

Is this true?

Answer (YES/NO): YES